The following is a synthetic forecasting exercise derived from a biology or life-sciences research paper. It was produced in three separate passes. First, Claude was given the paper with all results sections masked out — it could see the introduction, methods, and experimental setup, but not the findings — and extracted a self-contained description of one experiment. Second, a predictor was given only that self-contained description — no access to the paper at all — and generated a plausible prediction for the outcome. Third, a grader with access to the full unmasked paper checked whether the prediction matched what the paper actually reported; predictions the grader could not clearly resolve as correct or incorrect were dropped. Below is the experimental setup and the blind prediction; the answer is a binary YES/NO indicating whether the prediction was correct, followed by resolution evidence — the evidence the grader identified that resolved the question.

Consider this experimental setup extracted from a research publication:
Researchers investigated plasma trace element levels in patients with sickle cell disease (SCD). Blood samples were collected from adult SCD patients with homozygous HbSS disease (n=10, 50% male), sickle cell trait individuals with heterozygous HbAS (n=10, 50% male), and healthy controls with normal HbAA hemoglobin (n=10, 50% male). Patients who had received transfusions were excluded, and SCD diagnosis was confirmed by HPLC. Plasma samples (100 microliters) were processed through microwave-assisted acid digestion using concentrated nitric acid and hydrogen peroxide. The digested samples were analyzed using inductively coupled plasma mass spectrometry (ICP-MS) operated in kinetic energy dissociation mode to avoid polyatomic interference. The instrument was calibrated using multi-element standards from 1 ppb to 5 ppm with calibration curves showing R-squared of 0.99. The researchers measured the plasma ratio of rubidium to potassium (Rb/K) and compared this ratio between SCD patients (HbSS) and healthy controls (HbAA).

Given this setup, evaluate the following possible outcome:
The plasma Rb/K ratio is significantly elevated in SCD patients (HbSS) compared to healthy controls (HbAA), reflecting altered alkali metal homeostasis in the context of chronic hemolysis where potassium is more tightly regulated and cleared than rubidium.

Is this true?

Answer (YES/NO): NO